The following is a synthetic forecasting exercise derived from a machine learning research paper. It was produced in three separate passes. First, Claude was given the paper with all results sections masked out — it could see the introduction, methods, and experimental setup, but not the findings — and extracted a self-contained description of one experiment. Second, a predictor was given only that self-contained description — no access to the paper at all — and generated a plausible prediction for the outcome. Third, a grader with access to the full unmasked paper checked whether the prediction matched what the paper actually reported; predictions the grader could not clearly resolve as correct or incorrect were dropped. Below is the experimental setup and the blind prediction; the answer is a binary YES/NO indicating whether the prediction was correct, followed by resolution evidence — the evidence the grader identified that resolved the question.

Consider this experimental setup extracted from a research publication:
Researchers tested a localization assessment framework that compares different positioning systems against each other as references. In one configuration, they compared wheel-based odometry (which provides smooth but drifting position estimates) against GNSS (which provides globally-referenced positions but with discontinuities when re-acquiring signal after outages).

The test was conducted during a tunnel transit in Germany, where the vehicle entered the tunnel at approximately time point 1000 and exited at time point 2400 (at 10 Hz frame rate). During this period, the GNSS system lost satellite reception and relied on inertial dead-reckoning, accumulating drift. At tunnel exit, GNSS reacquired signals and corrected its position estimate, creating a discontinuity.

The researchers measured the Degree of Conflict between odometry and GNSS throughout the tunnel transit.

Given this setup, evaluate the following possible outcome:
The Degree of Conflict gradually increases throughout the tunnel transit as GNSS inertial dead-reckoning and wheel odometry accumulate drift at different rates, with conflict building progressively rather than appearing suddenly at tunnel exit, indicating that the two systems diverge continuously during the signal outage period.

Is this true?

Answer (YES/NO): NO